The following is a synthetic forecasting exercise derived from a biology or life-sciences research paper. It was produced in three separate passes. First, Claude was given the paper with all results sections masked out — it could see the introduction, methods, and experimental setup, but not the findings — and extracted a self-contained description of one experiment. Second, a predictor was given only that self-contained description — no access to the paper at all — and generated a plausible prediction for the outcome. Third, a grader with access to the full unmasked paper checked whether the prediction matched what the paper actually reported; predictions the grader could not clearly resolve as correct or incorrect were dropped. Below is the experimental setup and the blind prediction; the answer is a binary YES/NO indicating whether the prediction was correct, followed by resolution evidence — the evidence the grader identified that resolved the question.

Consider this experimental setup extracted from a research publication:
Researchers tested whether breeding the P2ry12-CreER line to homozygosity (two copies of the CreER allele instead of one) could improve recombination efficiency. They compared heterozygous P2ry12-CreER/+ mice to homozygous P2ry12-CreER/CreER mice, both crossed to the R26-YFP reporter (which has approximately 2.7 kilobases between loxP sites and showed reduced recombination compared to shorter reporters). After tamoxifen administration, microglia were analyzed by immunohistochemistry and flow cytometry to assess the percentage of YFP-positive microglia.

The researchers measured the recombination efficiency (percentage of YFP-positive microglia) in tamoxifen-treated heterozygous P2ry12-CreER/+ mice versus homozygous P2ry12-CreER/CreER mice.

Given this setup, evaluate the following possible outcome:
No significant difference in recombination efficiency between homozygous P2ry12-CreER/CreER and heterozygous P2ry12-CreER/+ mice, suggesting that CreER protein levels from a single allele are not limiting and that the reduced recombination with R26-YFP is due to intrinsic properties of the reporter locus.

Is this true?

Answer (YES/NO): NO